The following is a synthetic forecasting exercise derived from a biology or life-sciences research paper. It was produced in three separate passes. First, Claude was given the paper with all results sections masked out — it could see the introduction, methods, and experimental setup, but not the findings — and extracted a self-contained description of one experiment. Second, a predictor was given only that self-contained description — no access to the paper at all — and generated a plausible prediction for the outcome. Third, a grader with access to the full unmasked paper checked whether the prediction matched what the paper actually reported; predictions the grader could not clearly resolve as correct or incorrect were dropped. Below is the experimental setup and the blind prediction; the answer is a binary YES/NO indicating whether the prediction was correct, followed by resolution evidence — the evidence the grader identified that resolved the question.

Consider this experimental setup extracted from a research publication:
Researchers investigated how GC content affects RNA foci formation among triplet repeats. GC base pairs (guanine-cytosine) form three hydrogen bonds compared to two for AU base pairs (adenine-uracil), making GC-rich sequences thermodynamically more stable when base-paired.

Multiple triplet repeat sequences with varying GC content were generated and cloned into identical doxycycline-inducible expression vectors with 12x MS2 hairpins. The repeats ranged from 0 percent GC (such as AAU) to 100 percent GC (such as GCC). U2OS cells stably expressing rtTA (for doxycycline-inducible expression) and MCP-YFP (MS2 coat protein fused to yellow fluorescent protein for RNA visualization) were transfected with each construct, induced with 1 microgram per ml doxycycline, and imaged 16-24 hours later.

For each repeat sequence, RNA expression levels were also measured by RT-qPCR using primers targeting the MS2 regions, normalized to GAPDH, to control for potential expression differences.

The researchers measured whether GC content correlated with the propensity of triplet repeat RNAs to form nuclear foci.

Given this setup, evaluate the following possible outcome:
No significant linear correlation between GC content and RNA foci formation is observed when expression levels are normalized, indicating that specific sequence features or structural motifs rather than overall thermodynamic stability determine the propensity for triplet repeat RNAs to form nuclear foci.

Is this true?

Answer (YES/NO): YES